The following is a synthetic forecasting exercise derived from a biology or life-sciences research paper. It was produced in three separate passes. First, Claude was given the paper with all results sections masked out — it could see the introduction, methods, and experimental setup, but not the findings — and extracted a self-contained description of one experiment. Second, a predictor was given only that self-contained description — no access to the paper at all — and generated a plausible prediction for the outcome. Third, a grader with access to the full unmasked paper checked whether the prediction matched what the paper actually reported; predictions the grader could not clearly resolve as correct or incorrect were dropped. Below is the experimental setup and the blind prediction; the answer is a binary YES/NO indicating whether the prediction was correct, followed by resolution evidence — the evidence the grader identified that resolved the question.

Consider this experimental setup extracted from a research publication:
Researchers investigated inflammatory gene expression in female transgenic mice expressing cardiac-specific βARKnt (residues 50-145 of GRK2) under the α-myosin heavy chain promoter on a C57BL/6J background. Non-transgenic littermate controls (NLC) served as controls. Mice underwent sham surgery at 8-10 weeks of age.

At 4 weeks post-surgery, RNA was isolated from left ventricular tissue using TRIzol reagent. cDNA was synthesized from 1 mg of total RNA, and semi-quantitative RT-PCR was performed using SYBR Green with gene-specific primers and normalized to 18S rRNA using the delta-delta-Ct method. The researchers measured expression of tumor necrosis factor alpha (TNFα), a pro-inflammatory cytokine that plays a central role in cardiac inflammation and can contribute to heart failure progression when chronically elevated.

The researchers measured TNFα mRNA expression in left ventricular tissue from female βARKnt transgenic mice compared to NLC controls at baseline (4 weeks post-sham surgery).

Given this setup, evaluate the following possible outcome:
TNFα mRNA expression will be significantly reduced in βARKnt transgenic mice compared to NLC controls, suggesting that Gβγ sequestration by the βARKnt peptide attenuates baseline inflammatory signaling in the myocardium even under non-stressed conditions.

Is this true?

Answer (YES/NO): NO